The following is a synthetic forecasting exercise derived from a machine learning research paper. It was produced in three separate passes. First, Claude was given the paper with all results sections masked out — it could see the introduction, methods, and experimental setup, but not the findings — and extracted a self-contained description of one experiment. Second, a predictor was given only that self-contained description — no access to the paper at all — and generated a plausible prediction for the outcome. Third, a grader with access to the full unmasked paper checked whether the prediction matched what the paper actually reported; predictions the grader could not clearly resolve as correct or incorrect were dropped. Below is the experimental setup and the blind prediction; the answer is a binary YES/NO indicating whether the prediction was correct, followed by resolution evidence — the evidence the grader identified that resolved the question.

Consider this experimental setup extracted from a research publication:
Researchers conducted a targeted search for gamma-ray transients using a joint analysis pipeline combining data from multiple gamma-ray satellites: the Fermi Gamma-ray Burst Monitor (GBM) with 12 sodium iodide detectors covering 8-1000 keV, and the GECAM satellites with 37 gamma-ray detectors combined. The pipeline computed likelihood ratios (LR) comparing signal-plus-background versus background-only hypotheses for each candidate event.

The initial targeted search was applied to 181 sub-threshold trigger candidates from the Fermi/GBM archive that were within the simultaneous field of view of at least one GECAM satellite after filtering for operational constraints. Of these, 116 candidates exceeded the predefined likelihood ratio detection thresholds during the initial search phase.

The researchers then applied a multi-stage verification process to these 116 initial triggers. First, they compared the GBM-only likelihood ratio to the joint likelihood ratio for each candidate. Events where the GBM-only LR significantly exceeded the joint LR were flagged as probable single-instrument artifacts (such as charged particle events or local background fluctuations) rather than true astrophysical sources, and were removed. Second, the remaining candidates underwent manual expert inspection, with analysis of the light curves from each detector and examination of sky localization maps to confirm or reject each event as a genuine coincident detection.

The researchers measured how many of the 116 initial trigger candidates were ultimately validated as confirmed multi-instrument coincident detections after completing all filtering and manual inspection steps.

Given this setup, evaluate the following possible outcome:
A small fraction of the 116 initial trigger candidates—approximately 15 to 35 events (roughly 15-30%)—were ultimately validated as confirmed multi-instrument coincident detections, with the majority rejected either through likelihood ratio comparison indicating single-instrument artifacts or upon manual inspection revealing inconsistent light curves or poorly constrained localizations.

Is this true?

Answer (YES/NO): NO